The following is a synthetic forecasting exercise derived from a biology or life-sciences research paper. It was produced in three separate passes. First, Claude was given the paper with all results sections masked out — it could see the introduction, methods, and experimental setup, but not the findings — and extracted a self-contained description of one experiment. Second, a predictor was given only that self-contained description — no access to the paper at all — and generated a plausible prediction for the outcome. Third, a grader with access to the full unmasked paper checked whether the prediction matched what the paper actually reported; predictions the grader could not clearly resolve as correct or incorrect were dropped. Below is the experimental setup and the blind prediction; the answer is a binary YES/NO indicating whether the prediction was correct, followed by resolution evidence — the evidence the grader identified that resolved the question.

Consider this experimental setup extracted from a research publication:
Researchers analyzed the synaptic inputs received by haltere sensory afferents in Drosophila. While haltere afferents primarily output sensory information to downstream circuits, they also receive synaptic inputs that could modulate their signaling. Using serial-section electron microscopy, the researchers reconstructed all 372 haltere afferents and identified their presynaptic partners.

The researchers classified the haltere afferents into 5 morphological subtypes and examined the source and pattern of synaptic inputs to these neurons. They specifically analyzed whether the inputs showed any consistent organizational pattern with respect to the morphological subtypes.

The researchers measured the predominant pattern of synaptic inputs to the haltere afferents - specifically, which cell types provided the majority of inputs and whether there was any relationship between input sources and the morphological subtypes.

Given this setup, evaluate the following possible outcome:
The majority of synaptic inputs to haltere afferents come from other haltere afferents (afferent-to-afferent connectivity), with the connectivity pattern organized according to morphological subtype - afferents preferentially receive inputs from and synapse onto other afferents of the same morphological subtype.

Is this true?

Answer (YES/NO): YES